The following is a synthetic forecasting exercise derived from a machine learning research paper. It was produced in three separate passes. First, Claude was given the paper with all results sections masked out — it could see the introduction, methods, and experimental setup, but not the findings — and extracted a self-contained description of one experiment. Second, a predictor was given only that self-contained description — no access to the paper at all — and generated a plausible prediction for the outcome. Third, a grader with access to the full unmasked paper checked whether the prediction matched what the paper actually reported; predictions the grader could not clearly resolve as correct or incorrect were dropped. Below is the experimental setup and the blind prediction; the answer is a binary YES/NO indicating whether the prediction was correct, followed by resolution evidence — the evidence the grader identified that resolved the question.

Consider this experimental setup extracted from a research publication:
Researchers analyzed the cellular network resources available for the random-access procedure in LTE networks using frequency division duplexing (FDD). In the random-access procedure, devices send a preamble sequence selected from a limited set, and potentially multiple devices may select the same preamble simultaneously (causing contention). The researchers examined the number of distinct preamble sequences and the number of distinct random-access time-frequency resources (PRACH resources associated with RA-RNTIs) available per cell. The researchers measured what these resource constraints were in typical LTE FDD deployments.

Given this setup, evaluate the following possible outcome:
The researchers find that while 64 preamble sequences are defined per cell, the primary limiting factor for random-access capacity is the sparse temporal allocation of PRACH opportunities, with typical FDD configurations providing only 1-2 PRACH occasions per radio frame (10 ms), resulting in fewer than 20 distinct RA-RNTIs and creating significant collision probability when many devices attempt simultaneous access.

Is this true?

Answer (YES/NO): NO